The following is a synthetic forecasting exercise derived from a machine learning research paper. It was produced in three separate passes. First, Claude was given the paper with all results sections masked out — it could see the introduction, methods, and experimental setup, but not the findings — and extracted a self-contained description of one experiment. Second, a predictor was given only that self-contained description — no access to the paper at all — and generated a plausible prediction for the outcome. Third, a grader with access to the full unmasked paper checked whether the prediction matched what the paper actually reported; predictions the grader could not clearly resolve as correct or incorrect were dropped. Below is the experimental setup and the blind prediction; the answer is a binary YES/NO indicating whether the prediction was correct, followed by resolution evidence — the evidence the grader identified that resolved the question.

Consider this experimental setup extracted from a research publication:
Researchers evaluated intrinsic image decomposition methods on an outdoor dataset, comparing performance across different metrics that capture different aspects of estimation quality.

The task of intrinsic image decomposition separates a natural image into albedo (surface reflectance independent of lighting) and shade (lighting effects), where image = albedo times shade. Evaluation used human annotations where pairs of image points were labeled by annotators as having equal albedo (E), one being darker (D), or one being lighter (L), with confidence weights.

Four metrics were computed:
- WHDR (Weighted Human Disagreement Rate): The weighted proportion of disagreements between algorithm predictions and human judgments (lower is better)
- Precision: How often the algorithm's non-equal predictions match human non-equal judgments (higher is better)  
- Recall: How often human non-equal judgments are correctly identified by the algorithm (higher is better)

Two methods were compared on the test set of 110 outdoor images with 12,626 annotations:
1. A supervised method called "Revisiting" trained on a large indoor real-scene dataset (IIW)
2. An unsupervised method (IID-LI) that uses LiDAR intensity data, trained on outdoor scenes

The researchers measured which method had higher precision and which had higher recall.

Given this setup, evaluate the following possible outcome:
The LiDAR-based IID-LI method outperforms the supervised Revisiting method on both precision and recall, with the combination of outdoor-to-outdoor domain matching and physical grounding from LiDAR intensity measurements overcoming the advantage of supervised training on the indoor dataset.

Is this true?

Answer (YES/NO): NO